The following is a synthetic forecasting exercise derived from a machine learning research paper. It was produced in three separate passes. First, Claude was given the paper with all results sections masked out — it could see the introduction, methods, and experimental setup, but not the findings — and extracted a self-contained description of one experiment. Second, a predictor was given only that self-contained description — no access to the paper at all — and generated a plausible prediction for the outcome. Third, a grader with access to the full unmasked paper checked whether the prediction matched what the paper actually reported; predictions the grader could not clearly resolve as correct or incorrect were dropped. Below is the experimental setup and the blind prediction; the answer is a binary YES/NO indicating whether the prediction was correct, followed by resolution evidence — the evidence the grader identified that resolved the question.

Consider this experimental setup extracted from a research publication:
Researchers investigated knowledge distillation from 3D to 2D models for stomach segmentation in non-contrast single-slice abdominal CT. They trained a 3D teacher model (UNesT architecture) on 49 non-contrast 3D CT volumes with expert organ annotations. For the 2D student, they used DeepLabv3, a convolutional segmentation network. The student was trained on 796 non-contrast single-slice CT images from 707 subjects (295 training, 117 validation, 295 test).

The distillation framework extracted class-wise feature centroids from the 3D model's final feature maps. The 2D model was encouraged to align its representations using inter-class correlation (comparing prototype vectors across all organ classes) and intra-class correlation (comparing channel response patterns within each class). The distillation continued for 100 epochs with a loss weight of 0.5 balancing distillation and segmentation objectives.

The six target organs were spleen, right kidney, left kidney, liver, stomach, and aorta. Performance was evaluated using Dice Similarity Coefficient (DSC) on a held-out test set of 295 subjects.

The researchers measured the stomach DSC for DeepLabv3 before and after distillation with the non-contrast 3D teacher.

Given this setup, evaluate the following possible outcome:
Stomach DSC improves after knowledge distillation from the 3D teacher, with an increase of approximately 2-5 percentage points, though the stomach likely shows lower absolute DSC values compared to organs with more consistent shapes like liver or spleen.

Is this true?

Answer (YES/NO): NO